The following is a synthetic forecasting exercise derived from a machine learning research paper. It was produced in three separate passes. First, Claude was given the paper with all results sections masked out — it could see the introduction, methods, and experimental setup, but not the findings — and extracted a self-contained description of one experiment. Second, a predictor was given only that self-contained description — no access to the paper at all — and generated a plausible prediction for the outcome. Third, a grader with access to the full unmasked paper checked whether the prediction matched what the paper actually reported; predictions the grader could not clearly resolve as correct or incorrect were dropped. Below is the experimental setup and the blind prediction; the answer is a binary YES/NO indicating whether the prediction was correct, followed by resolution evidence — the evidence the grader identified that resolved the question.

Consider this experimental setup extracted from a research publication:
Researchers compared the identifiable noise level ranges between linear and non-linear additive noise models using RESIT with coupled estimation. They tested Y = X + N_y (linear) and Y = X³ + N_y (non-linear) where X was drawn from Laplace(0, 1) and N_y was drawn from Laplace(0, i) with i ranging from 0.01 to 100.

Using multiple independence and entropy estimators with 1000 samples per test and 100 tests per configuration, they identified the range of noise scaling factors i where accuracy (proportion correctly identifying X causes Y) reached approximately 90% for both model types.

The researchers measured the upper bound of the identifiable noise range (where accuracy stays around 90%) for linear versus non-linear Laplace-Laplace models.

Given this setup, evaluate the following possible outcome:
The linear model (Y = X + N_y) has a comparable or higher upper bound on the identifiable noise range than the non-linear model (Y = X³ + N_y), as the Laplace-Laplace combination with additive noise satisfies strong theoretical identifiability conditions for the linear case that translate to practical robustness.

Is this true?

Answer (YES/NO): NO